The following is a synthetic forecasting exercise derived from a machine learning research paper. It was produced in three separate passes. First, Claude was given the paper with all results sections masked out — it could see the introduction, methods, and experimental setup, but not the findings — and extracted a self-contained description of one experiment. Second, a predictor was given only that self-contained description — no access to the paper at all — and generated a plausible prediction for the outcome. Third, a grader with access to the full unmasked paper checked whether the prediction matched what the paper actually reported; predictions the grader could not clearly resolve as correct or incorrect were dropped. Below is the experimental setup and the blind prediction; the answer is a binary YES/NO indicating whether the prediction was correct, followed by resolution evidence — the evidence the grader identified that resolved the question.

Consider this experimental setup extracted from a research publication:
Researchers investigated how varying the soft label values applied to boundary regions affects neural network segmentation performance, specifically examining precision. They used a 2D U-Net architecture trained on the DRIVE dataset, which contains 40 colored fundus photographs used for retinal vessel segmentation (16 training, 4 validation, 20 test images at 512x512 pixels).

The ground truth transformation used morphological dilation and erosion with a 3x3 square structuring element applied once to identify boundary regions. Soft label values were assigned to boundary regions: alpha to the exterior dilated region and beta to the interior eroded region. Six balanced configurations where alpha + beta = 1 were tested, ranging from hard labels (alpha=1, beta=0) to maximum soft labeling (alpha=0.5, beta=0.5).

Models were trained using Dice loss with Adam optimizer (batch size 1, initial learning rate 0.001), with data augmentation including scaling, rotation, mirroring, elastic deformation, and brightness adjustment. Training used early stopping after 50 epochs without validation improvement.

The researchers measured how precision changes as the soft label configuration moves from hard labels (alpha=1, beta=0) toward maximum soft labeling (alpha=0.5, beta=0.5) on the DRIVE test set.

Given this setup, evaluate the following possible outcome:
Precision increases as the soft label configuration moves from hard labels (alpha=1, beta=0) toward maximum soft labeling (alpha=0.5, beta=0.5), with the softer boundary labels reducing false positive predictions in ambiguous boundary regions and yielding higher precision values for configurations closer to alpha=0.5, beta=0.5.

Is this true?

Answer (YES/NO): NO